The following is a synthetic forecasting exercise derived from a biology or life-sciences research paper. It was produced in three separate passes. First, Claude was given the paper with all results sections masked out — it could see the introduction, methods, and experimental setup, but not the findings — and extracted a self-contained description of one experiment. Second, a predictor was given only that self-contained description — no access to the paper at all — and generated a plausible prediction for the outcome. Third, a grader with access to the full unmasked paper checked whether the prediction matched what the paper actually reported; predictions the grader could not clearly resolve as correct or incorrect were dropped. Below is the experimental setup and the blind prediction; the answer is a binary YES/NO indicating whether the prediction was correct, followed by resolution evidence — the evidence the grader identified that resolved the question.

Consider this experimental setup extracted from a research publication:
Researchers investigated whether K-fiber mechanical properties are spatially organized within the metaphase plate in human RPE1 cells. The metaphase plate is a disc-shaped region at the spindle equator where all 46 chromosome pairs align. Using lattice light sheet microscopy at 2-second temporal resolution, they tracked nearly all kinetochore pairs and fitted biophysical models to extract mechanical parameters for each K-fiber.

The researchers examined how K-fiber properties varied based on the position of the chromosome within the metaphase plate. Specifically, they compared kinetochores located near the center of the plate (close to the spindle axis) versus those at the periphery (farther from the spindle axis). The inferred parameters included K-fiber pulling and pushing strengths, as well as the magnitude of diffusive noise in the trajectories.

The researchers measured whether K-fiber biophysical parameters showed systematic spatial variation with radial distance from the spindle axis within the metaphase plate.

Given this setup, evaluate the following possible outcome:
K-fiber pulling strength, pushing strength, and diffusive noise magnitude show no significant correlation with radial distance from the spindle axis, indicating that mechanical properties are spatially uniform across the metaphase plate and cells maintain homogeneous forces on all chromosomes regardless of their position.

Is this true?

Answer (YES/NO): NO